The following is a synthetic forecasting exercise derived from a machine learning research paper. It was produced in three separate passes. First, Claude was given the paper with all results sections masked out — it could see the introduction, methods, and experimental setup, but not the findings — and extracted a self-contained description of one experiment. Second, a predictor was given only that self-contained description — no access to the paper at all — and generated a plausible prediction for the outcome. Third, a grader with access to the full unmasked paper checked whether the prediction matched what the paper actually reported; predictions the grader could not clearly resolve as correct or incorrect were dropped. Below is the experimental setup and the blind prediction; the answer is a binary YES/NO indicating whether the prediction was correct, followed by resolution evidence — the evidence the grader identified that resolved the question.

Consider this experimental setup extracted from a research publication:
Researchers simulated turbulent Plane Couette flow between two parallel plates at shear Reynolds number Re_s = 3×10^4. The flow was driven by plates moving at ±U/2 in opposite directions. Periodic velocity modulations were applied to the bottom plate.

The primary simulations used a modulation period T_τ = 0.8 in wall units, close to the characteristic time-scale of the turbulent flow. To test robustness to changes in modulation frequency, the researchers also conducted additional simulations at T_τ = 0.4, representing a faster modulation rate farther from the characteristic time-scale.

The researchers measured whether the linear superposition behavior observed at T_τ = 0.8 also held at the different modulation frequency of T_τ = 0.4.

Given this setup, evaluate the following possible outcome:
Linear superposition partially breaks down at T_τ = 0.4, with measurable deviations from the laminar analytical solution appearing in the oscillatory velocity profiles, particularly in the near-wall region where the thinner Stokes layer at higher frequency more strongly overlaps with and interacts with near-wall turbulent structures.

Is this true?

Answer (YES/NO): NO